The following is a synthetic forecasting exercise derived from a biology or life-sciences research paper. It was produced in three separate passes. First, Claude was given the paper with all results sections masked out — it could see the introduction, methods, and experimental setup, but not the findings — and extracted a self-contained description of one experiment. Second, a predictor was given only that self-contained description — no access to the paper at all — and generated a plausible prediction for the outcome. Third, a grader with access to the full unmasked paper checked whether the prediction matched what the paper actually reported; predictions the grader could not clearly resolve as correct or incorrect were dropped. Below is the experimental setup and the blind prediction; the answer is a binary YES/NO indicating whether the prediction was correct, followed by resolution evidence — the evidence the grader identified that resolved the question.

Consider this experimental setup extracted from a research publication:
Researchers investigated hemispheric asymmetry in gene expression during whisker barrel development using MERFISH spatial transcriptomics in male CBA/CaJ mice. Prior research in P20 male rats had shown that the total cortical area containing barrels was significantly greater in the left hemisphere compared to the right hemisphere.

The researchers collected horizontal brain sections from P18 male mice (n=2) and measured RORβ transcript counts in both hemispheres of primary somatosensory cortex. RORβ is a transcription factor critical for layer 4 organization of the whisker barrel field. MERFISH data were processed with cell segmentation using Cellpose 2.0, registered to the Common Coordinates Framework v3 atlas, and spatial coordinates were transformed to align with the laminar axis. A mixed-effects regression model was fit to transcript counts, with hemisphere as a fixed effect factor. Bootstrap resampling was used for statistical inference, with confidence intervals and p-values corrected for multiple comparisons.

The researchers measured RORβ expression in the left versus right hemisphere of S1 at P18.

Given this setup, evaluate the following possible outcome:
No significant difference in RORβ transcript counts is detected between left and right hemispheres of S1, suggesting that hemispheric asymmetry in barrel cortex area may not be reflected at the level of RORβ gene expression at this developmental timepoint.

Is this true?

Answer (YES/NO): NO